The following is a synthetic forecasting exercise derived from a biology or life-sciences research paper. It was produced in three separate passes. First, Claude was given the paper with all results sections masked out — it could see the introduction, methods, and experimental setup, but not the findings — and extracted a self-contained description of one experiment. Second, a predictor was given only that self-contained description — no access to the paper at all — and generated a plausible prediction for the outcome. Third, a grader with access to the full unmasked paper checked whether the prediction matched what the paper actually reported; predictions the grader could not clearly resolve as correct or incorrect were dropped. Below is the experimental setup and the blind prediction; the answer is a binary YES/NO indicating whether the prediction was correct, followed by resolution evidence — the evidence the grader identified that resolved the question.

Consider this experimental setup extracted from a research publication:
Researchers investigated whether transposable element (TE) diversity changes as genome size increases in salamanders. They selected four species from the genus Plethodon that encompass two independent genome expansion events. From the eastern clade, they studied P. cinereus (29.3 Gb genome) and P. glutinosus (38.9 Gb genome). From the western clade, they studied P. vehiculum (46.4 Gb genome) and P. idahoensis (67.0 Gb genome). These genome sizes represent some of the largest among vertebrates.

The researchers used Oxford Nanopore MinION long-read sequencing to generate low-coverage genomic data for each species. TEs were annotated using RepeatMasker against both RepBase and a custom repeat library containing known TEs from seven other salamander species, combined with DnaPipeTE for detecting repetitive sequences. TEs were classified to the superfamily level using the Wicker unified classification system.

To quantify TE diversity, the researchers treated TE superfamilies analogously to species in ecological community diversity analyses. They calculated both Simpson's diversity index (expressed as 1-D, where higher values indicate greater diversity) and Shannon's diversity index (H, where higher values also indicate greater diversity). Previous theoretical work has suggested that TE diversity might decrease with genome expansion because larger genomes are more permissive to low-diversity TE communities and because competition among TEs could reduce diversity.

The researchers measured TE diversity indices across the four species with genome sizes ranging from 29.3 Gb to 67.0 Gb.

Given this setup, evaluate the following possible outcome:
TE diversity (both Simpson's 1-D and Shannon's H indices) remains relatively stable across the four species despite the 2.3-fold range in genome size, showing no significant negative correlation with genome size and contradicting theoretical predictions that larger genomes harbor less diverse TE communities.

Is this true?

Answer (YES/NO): YES